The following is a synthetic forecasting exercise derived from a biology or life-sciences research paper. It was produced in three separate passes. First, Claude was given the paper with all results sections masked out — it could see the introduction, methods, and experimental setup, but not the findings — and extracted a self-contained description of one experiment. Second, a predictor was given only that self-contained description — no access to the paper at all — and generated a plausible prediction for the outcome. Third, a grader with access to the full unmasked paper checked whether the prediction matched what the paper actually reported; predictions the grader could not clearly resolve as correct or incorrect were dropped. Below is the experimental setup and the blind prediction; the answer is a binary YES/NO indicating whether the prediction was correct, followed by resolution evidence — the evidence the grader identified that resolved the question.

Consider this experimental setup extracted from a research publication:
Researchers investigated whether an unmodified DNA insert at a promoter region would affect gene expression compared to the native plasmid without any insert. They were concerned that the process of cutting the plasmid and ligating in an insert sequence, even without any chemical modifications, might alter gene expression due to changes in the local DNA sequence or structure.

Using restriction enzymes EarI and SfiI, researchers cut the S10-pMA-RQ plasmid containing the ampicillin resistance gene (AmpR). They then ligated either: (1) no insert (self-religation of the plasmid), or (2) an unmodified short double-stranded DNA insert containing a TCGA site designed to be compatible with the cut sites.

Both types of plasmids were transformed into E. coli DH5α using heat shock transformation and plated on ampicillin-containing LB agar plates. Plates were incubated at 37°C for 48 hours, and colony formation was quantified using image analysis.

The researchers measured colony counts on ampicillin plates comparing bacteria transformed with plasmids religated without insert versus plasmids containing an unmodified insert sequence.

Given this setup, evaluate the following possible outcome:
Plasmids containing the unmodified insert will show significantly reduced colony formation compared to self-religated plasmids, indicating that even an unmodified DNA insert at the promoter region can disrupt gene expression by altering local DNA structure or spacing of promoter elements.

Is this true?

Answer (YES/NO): NO